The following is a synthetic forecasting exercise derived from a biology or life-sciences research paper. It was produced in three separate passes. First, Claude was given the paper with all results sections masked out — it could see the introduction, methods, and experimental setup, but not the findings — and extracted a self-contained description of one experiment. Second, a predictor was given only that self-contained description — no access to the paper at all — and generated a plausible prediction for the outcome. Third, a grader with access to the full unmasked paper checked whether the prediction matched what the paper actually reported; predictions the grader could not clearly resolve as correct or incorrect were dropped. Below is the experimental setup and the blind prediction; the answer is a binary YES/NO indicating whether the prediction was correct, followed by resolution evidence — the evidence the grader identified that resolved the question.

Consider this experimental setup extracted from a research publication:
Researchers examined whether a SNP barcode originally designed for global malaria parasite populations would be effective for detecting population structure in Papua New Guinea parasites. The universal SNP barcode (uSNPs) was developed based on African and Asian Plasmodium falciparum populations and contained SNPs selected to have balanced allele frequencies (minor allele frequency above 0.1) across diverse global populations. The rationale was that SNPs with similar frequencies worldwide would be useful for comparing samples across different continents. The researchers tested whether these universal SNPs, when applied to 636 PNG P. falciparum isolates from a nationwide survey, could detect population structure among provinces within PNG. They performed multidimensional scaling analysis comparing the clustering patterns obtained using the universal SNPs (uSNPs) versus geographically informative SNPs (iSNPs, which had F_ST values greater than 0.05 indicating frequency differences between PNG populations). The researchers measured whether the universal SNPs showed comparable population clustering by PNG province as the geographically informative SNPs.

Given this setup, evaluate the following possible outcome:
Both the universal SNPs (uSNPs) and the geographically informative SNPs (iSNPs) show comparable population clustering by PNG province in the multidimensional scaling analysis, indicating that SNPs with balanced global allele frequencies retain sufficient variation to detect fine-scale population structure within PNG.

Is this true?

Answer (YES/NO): NO